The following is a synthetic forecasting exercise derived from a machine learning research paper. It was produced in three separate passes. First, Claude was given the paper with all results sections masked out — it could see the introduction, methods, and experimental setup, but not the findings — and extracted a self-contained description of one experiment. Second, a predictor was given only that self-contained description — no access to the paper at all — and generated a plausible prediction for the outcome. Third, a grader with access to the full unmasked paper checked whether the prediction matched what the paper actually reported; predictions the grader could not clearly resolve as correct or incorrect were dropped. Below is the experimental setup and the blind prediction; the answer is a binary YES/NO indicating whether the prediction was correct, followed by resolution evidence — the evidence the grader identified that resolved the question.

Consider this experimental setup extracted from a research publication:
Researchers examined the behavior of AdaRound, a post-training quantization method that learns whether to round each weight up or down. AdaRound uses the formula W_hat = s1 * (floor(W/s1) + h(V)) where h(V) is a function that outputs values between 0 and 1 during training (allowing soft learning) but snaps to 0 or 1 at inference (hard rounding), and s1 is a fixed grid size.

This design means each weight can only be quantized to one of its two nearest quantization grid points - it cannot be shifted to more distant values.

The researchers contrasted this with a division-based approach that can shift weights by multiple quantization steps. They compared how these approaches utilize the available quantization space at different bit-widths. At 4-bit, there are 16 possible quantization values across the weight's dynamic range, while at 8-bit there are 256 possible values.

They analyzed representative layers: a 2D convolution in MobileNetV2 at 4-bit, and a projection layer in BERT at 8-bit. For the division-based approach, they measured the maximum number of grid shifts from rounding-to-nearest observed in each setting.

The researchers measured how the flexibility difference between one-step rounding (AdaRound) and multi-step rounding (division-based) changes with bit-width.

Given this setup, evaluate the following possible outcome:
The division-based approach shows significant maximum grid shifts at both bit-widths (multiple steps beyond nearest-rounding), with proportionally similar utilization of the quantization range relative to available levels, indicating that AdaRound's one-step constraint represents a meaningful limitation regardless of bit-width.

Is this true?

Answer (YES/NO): NO